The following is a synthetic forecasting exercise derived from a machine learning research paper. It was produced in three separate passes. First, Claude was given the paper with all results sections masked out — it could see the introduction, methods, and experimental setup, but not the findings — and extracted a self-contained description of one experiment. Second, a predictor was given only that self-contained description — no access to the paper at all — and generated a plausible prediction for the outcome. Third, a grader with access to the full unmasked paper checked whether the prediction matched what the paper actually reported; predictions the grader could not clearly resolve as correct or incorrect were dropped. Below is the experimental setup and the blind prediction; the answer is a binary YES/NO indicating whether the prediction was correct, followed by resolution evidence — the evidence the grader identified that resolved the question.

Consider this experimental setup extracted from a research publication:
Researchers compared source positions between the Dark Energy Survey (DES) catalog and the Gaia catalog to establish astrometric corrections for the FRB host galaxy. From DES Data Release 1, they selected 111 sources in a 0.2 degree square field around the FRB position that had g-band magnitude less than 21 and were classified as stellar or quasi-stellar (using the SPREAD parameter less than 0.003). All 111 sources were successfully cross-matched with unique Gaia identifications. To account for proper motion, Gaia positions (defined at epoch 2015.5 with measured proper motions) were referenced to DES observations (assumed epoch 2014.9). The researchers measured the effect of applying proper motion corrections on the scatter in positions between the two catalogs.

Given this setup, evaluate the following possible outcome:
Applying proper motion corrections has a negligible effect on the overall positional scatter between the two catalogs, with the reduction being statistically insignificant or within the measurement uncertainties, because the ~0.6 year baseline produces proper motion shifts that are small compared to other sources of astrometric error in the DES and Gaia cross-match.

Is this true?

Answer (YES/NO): NO